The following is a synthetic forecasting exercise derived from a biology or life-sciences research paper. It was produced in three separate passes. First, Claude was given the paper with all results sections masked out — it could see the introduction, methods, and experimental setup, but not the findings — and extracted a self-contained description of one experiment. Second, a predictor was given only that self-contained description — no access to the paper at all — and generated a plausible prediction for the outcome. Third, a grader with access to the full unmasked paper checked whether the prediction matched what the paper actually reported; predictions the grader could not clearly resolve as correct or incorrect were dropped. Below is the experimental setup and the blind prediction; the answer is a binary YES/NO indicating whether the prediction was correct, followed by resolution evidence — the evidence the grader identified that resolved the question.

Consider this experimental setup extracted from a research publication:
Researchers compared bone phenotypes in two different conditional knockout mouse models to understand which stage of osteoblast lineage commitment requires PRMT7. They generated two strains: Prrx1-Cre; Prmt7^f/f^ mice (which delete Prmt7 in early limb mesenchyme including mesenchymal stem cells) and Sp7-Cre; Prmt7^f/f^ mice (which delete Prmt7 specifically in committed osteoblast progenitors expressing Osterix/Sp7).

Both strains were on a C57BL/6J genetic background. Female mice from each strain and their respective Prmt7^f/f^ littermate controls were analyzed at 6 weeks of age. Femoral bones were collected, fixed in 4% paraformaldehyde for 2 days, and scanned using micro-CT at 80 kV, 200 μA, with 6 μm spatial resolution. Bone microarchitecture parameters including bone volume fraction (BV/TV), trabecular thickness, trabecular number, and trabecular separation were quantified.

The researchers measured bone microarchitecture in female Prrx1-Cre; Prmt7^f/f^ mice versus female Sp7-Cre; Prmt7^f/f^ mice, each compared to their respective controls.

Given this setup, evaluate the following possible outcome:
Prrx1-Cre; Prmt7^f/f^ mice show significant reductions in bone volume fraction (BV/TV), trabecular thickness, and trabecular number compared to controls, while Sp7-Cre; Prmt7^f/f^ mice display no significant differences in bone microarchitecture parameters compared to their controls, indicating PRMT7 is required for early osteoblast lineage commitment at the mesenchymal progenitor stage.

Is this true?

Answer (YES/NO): NO